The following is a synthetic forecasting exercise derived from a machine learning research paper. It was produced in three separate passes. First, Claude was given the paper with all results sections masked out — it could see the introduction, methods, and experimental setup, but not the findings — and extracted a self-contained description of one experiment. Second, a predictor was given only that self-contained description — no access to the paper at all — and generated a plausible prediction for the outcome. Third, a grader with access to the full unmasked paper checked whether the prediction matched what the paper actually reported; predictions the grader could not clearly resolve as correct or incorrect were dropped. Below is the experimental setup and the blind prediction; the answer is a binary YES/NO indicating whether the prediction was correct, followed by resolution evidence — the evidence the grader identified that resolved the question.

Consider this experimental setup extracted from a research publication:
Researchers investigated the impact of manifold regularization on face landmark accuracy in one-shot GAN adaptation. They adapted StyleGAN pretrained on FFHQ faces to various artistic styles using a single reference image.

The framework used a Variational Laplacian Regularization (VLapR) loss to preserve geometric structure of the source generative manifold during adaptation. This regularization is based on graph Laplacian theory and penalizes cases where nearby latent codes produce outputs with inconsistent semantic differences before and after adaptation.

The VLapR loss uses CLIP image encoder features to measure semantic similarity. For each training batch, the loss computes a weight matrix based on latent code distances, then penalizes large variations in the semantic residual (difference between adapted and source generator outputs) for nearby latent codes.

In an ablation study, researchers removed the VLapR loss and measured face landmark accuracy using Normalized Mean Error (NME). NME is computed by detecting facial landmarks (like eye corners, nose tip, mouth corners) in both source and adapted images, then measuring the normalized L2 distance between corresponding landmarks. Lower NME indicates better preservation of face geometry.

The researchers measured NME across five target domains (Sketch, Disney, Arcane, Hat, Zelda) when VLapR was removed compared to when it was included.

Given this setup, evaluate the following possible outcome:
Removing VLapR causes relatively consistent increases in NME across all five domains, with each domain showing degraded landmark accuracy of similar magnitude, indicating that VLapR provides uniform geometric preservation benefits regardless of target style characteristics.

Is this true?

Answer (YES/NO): NO